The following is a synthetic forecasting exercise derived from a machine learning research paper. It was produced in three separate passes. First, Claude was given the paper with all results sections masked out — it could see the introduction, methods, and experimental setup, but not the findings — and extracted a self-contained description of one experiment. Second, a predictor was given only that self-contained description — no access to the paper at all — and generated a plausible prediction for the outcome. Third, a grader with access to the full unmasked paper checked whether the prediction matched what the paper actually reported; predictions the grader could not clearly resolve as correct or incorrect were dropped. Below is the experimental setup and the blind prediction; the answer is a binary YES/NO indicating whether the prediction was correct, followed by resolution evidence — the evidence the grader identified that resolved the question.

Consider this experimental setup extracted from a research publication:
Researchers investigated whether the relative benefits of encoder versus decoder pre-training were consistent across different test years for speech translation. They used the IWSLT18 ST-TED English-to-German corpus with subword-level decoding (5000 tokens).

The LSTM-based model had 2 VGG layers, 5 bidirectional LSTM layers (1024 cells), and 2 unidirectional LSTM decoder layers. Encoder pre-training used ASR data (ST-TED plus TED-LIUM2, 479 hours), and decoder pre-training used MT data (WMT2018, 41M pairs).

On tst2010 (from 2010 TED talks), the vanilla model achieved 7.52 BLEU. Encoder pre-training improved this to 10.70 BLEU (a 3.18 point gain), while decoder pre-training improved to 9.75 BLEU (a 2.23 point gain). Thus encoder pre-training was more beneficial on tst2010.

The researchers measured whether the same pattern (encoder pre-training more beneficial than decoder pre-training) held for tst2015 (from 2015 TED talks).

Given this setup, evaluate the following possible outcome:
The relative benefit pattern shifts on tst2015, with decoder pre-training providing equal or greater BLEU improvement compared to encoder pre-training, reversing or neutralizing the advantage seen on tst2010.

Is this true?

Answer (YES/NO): YES